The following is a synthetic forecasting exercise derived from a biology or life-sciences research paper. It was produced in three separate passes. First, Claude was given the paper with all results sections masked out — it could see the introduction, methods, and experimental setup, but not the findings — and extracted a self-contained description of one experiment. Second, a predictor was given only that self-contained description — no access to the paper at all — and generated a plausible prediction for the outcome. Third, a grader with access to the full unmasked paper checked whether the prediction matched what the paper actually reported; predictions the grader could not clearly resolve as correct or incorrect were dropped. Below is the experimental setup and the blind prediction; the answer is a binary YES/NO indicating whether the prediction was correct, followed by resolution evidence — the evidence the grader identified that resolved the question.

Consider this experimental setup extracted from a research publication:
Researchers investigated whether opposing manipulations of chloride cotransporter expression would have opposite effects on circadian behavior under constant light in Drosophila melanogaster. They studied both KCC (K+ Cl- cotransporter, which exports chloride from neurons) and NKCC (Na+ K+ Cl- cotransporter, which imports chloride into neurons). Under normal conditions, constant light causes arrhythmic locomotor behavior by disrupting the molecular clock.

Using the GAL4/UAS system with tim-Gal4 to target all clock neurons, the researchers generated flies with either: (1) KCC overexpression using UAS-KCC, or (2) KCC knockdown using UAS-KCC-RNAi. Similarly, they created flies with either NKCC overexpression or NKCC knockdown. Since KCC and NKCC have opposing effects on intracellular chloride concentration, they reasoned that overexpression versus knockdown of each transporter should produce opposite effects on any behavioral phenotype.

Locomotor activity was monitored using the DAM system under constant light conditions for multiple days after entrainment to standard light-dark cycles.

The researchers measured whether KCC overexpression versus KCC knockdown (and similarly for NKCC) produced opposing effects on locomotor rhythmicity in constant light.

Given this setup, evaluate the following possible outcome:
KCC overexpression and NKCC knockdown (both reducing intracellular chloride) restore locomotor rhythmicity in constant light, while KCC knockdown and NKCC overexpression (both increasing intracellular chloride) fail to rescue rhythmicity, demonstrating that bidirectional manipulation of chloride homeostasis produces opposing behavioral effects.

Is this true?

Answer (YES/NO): NO